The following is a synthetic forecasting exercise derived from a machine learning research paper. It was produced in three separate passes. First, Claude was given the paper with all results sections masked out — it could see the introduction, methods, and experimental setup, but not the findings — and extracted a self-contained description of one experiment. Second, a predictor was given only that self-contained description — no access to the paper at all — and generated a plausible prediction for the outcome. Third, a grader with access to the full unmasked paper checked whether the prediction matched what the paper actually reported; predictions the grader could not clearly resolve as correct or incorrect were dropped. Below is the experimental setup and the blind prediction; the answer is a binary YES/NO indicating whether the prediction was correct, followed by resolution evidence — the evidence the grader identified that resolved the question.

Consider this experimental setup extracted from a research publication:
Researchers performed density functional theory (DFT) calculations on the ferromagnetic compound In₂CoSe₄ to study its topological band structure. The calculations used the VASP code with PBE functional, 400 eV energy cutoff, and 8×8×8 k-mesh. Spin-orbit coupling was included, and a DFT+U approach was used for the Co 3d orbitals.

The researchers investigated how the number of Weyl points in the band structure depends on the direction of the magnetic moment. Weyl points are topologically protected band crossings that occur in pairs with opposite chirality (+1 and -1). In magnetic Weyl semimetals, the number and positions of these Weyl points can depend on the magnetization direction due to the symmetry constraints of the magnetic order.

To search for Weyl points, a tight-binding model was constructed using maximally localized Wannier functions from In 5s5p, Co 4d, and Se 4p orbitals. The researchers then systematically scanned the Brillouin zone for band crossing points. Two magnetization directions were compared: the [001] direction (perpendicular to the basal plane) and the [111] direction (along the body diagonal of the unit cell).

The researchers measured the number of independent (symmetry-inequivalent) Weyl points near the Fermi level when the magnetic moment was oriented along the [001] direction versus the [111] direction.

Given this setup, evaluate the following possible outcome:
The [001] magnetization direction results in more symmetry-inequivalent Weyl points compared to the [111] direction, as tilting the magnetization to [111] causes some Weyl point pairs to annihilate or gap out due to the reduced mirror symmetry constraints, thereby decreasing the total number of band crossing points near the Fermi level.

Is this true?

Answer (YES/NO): NO